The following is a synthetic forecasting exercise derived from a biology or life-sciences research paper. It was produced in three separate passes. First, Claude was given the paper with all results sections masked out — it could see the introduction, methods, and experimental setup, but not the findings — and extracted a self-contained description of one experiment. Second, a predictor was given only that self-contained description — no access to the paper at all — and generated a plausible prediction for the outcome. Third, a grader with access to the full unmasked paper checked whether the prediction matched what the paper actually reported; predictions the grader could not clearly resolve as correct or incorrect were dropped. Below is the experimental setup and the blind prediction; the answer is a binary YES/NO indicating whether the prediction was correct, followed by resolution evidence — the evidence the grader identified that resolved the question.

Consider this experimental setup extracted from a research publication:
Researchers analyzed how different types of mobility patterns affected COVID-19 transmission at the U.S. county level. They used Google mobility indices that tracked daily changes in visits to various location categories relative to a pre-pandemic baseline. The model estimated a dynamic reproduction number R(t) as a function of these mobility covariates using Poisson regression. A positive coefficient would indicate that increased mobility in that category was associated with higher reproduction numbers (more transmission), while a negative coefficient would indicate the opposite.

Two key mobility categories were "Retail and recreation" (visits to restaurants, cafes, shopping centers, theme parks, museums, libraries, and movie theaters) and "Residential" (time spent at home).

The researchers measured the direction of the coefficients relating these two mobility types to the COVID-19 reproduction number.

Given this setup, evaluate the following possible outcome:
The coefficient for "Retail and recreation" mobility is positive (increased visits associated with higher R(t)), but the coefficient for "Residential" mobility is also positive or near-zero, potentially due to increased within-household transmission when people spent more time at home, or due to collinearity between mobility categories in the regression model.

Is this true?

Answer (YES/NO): NO